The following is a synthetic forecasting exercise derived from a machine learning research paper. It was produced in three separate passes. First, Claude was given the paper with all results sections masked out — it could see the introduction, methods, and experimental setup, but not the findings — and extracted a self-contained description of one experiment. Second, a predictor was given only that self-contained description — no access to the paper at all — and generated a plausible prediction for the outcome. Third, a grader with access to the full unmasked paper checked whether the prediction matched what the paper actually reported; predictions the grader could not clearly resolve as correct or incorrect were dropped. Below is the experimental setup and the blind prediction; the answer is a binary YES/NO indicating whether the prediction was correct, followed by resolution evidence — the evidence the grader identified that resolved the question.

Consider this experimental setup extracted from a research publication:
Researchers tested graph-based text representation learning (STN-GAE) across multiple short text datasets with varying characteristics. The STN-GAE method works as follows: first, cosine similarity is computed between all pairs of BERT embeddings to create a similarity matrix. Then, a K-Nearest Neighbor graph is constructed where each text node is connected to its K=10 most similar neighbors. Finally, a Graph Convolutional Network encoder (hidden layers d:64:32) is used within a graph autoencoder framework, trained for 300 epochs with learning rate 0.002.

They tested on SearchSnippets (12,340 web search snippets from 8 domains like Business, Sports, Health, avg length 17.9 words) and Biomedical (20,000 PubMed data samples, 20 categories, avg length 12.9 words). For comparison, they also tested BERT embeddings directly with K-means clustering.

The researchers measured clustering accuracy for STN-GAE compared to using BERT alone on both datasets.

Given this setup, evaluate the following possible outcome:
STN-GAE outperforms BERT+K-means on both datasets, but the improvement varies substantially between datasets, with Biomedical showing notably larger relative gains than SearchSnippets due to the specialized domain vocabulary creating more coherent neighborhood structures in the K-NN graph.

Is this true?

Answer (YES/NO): NO